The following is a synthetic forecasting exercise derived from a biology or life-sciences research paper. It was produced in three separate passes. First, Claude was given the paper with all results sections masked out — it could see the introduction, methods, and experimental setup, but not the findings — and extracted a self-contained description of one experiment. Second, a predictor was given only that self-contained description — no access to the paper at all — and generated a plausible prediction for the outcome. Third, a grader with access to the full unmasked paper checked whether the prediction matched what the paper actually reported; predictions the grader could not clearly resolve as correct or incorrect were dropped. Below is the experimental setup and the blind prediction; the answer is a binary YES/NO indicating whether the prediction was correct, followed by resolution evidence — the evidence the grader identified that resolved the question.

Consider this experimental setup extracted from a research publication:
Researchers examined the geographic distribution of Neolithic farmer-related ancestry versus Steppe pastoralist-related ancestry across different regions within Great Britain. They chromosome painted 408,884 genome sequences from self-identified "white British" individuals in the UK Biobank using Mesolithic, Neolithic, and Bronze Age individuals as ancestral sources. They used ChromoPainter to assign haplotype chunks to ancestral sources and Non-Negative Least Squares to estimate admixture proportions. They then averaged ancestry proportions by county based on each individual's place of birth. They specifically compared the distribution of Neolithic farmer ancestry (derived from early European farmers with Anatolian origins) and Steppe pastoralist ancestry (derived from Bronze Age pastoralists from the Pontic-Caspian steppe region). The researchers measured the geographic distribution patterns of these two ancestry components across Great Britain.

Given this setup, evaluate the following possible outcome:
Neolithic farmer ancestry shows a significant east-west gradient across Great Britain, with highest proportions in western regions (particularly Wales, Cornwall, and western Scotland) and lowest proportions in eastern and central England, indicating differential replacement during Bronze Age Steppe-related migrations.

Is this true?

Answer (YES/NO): NO